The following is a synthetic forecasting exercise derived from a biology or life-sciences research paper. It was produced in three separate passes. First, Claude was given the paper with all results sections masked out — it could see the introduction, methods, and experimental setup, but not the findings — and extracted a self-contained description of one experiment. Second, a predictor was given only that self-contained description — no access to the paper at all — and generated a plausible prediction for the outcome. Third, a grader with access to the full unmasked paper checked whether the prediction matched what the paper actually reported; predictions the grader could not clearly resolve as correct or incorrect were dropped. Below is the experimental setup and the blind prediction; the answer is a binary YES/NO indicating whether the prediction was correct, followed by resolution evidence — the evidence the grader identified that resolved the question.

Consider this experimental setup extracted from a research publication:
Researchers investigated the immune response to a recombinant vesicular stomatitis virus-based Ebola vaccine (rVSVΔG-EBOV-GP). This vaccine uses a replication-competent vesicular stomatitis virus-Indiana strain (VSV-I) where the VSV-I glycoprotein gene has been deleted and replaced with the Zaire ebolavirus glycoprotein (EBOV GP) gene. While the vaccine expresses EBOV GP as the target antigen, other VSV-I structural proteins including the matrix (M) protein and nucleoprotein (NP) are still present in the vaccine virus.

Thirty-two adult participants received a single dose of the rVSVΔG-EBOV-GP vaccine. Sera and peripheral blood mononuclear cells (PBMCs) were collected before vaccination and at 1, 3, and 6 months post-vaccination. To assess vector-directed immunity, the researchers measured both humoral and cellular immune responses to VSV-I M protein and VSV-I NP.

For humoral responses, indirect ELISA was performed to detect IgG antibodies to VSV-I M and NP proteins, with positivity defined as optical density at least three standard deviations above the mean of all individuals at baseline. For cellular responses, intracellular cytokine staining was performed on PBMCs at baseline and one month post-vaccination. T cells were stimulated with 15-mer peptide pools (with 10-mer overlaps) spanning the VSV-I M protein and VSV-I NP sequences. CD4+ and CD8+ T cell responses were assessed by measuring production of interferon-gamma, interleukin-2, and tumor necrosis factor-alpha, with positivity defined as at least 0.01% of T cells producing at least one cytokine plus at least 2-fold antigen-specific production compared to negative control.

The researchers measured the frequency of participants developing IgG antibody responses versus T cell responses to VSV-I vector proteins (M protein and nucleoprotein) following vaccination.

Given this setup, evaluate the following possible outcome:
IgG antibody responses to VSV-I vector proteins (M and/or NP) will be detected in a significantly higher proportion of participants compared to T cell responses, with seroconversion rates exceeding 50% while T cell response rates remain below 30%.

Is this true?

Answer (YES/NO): NO